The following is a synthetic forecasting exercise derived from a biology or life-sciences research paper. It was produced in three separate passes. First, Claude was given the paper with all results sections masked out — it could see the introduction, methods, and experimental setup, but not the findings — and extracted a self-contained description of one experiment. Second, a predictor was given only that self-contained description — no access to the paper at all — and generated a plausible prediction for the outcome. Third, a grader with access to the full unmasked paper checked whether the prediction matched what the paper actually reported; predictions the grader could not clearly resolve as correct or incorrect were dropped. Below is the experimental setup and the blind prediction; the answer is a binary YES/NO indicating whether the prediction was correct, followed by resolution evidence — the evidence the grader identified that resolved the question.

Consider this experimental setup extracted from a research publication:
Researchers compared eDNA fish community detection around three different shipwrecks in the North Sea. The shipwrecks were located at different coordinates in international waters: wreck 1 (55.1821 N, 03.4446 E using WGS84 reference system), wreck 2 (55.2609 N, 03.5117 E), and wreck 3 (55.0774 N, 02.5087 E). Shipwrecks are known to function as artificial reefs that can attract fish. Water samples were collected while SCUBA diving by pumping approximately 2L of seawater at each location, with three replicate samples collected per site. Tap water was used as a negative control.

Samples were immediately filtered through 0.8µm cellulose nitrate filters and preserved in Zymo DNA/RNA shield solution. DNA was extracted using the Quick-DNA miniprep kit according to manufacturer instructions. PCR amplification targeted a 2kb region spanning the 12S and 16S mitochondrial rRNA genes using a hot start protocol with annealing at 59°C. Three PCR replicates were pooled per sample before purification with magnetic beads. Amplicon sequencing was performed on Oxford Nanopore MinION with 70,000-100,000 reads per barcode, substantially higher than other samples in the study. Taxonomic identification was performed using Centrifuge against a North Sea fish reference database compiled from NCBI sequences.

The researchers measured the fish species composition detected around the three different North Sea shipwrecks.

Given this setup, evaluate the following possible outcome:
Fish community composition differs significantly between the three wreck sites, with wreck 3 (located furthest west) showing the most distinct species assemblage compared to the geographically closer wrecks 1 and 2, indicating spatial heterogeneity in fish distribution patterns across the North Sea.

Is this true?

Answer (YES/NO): NO